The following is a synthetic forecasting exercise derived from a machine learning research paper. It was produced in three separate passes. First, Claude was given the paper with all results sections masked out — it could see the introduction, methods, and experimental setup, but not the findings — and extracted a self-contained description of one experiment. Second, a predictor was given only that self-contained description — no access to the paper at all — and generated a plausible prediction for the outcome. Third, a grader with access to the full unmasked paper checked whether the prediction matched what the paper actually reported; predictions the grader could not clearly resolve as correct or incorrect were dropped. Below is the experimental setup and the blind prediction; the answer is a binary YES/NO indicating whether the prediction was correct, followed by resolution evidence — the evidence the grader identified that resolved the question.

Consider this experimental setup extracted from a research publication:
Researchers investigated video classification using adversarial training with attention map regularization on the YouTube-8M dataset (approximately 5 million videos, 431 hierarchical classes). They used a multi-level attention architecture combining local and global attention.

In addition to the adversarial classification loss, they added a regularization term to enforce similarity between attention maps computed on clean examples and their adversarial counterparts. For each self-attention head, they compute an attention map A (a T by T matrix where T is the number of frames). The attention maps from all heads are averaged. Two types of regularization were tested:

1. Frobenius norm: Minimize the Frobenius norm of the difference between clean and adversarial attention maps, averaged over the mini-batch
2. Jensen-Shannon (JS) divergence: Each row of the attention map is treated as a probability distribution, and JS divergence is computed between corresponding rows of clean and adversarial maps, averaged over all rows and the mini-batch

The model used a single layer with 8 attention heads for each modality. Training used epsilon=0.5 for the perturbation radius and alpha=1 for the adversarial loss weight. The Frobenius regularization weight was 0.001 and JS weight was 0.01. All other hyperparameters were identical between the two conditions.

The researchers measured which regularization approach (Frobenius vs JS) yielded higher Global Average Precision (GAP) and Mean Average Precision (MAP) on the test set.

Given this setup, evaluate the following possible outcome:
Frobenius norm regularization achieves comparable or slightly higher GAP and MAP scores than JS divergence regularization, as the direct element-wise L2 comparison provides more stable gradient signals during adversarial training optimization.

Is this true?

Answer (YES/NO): YES